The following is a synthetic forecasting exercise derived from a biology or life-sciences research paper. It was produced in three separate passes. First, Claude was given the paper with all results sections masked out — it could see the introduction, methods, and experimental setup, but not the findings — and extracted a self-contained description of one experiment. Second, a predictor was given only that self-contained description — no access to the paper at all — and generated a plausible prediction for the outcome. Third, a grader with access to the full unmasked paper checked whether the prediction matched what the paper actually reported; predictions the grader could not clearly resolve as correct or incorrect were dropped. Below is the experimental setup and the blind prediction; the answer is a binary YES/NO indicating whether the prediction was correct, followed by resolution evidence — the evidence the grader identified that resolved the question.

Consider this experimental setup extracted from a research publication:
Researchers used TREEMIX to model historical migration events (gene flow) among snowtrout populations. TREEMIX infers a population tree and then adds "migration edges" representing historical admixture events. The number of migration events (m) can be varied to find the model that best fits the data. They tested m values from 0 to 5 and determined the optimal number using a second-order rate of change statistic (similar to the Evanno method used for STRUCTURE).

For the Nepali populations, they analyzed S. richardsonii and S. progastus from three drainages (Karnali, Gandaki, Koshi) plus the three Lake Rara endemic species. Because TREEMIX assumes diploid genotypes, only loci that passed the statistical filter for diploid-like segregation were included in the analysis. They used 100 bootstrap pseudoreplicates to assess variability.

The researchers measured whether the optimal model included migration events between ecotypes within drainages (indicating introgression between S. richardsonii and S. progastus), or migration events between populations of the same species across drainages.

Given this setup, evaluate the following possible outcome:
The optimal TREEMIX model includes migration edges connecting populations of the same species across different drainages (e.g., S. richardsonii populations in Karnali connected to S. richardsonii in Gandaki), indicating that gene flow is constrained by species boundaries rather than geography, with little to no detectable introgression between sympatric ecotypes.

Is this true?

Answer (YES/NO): NO